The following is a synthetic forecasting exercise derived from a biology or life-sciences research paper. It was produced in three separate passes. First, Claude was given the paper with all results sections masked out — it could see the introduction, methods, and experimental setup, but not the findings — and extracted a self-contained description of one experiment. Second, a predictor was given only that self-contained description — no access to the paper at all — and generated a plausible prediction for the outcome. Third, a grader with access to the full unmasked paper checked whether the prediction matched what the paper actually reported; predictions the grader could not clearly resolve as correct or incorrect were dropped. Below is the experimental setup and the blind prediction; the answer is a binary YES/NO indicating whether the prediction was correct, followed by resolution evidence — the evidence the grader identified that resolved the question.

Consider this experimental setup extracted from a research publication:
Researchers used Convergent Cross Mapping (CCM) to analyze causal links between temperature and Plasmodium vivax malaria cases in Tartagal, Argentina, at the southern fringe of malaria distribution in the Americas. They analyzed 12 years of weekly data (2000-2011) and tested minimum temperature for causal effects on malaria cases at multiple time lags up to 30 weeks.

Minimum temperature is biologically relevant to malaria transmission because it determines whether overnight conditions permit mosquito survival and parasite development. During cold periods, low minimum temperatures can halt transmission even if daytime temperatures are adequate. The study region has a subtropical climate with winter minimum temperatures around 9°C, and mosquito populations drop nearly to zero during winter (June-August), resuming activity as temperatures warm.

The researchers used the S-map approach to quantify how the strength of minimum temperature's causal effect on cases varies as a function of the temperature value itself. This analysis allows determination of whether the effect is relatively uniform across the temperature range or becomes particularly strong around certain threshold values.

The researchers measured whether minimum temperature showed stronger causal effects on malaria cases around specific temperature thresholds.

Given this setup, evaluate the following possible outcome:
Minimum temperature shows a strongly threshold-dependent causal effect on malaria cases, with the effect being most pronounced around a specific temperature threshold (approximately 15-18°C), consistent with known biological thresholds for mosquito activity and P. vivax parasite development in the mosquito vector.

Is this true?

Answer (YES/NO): YES